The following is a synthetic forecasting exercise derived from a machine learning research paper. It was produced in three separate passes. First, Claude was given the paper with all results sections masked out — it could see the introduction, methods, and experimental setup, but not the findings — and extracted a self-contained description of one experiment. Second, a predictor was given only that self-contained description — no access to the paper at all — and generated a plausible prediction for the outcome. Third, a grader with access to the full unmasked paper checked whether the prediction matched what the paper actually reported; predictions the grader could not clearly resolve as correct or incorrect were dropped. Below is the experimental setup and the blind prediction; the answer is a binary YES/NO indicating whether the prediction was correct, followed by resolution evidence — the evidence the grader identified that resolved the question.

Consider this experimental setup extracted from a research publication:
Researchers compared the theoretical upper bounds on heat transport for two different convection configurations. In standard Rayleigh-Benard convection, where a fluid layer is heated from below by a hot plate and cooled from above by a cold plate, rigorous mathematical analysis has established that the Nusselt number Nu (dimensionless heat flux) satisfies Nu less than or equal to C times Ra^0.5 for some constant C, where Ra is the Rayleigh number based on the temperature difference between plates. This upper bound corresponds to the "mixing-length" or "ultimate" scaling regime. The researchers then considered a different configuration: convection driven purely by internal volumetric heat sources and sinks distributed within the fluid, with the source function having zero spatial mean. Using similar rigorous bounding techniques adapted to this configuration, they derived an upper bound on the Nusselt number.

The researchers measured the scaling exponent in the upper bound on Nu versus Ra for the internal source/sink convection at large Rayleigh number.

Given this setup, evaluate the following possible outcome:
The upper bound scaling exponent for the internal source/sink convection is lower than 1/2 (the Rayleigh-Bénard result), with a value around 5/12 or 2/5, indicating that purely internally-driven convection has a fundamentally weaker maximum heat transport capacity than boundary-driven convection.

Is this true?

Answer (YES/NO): NO